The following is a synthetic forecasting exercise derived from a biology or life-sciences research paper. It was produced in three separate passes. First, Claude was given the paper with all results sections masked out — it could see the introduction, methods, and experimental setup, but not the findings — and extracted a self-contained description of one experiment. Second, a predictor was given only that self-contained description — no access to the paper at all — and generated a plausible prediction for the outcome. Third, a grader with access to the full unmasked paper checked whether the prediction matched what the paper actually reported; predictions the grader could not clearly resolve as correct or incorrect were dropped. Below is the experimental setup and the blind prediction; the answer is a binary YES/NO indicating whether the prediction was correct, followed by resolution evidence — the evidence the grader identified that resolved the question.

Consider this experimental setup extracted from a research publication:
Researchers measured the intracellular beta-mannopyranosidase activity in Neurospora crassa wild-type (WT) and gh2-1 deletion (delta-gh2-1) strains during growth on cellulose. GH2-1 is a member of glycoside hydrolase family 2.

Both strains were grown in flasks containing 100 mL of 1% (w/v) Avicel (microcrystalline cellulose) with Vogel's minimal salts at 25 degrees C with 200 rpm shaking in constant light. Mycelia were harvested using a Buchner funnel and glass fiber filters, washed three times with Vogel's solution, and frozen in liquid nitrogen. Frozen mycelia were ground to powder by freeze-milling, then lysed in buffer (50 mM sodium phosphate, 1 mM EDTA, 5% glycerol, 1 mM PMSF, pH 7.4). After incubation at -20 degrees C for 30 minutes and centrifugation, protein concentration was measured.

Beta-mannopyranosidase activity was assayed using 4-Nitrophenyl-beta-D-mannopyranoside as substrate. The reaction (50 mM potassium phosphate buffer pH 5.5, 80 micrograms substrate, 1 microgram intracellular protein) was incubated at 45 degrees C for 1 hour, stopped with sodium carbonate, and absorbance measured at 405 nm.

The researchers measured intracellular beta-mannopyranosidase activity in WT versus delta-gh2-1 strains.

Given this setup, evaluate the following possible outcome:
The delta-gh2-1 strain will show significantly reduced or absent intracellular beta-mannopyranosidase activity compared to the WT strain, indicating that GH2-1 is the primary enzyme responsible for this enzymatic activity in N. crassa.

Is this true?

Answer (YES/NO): YES